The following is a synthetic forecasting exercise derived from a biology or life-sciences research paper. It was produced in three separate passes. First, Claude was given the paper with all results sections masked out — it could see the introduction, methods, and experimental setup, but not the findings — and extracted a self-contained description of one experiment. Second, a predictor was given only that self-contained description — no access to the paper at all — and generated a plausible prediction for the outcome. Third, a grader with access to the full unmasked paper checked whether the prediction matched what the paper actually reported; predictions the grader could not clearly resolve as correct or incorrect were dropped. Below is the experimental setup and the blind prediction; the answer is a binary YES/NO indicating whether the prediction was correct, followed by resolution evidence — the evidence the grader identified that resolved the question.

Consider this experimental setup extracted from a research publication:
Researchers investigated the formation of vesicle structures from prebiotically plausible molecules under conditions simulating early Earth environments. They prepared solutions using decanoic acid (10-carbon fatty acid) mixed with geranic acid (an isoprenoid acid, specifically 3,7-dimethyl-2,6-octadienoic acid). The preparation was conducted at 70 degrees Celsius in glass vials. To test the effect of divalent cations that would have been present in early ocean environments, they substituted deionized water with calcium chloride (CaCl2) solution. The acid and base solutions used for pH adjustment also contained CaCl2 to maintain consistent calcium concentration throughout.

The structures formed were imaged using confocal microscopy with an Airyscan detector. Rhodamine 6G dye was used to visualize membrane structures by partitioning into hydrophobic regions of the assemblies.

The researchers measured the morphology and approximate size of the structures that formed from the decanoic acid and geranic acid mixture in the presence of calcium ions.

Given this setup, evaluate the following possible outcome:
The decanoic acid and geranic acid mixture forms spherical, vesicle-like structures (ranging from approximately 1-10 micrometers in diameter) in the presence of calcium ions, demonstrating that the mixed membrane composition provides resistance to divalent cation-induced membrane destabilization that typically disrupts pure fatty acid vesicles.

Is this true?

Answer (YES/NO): YES